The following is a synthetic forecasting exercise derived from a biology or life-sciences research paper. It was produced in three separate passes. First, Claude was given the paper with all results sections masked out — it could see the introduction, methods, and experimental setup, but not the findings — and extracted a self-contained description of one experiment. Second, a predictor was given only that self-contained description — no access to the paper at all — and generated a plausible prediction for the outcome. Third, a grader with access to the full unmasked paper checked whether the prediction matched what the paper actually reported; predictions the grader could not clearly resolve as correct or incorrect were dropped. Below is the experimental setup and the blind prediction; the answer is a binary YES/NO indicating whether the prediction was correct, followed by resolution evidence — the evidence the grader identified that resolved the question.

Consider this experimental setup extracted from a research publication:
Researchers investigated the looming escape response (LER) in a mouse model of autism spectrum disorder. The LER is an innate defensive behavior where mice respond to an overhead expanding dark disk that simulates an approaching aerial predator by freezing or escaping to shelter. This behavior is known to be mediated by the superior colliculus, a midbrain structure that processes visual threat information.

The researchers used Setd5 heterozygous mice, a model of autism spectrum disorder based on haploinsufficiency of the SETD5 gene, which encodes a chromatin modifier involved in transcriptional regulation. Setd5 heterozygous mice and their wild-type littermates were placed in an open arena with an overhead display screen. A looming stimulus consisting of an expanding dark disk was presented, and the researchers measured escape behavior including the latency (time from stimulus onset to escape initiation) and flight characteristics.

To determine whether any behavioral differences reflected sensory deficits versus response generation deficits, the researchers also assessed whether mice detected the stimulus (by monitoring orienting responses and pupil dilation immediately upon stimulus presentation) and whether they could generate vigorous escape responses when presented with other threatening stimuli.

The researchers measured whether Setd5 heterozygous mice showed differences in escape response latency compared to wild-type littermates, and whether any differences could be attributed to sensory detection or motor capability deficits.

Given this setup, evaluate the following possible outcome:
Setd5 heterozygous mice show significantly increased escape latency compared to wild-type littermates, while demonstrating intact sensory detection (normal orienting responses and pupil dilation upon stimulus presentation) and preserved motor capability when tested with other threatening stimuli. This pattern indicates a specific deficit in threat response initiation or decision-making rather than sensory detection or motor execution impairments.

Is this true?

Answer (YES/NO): YES